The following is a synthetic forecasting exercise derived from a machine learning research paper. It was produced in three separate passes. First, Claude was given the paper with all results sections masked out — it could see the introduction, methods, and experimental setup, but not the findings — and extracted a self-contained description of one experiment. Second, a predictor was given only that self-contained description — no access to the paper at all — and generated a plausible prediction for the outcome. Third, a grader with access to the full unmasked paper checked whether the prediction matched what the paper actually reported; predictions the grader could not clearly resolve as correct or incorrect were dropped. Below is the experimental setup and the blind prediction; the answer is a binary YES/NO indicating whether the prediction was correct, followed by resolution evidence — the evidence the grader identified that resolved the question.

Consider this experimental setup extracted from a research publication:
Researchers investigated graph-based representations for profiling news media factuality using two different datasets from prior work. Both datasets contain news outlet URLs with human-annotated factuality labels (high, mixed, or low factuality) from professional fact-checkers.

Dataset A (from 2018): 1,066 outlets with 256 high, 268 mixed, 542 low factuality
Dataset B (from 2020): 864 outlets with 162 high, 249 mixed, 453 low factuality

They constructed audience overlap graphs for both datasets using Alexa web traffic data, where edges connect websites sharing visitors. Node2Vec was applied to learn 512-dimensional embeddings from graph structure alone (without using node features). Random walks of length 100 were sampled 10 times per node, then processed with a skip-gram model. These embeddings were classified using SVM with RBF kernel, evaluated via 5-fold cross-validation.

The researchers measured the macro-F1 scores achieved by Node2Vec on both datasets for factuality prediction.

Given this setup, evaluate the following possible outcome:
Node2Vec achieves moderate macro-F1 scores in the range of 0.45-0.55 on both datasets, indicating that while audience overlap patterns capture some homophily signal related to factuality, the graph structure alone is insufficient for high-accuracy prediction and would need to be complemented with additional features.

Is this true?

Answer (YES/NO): NO